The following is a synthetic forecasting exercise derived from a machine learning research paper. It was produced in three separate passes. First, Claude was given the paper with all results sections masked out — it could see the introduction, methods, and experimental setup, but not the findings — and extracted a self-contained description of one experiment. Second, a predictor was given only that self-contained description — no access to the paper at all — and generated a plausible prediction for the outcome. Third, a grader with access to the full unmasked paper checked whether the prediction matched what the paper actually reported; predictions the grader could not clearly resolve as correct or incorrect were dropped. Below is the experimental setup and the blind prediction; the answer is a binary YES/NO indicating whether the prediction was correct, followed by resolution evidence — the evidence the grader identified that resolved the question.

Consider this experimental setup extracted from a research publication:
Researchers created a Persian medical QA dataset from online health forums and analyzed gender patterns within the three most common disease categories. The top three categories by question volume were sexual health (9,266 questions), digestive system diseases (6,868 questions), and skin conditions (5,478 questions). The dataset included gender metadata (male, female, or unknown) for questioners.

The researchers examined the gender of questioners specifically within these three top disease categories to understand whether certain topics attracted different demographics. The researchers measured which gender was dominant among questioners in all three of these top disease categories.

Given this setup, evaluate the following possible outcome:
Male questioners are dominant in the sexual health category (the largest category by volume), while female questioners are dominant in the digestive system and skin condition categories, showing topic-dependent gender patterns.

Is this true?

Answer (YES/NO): NO